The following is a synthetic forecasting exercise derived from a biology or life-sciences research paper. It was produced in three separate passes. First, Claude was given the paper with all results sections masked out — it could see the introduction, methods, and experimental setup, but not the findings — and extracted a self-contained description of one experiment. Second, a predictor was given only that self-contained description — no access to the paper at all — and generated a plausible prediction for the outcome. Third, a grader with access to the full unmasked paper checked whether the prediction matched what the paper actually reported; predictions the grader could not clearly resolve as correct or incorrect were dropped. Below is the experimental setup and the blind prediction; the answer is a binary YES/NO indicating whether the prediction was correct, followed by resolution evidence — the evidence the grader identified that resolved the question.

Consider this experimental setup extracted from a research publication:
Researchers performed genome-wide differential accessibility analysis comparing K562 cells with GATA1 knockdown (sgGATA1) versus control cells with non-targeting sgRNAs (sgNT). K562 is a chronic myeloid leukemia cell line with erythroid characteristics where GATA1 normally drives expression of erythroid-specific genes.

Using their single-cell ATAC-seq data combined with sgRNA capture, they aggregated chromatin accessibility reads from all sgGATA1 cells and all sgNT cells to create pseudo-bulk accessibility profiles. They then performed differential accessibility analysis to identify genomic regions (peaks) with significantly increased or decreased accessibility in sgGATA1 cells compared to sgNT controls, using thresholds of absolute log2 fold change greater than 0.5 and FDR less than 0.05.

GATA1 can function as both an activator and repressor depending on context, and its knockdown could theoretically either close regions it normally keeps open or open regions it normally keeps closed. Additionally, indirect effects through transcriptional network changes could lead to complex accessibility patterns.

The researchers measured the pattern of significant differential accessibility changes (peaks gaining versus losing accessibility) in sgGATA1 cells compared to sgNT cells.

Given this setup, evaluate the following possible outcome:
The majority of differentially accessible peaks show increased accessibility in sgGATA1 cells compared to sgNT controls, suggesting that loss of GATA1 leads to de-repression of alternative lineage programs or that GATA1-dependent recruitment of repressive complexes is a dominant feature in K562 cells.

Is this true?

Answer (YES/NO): NO